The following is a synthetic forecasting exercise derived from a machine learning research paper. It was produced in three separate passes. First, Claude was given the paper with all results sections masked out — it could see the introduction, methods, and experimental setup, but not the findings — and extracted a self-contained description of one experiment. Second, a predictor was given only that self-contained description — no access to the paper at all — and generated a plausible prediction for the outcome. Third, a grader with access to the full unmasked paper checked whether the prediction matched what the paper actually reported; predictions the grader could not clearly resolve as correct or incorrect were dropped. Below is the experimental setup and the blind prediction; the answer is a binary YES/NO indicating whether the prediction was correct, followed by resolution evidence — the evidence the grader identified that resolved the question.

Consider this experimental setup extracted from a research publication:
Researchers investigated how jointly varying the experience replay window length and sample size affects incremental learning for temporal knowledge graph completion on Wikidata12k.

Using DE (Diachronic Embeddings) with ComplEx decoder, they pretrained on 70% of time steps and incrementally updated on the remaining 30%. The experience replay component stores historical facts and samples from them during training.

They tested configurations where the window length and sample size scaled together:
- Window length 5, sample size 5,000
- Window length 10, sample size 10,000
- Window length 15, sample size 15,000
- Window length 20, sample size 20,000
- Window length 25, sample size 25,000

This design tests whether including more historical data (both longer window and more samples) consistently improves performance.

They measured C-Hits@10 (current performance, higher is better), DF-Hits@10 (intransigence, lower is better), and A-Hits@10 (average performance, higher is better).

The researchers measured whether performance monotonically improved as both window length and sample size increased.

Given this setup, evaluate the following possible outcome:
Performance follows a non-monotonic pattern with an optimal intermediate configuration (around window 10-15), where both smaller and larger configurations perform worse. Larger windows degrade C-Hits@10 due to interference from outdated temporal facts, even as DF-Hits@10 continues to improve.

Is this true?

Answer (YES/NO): NO